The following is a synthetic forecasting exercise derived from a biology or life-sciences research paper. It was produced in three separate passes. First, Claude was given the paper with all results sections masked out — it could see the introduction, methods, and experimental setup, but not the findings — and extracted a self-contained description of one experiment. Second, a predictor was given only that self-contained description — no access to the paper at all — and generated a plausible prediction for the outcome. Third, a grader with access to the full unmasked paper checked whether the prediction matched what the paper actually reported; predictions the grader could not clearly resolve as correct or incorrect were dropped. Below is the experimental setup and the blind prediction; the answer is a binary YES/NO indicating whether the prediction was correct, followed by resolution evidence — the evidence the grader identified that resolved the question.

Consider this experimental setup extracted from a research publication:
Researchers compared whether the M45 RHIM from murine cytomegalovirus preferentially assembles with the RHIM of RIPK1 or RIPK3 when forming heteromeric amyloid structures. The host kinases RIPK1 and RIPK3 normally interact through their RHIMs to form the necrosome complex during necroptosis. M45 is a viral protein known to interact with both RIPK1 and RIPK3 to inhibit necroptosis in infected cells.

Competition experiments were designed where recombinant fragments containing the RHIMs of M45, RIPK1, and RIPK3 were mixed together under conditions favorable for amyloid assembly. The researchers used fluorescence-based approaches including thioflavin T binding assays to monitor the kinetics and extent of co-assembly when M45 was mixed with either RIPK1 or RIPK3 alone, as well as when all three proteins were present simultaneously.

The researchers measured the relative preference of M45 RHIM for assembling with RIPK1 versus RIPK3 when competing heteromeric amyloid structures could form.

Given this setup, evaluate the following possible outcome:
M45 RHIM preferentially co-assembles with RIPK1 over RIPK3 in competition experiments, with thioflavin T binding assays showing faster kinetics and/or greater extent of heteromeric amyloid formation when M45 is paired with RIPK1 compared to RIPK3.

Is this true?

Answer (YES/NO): NO